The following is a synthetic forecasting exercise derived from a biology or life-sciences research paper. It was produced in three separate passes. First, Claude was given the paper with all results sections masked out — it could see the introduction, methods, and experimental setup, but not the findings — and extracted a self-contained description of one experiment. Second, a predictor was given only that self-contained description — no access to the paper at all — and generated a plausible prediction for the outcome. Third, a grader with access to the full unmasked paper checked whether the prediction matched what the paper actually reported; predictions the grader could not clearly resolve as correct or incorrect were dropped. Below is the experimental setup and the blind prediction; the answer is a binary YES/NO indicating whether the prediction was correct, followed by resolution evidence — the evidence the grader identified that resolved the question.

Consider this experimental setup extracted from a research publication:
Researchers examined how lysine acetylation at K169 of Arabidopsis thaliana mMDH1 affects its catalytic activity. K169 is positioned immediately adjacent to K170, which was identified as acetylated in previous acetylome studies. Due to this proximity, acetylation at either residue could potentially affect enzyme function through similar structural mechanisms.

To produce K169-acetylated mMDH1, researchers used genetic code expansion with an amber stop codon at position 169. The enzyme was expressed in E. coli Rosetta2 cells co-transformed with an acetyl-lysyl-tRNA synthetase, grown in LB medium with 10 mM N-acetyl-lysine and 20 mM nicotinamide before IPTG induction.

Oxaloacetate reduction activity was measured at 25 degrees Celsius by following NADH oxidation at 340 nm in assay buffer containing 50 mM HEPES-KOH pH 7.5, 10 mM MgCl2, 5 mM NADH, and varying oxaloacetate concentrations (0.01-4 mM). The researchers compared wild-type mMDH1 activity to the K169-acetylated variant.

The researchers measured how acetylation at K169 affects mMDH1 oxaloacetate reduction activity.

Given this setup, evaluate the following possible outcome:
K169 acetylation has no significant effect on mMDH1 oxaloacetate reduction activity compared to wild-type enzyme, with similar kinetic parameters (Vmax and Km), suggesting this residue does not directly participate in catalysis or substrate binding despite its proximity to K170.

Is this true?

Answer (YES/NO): NO